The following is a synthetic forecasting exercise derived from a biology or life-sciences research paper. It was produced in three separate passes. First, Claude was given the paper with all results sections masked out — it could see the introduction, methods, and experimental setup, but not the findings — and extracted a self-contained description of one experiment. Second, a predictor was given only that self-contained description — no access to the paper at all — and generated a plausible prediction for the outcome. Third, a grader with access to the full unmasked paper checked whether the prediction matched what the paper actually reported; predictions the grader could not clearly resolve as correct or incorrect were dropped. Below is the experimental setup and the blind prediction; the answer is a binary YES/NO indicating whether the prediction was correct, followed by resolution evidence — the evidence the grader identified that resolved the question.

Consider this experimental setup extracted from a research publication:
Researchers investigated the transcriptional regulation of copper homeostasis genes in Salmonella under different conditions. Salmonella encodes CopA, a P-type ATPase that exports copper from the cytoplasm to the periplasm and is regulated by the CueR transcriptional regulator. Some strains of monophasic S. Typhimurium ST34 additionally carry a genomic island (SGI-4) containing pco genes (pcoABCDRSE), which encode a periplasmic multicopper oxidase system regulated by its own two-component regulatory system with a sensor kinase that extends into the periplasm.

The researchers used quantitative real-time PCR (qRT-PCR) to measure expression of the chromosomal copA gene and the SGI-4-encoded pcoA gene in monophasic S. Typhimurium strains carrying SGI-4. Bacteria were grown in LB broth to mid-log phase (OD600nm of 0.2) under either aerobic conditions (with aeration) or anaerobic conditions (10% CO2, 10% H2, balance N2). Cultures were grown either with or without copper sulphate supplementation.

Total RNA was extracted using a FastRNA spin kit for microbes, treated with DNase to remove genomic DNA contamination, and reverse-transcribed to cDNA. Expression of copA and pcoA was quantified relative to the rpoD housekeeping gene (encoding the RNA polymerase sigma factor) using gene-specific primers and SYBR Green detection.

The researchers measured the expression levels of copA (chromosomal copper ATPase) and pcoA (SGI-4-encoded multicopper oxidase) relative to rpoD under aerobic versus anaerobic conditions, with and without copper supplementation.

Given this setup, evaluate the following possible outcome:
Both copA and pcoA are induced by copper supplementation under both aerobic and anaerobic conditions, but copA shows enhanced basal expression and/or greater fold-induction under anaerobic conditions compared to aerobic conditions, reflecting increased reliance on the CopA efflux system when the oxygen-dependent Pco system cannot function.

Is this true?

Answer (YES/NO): NO